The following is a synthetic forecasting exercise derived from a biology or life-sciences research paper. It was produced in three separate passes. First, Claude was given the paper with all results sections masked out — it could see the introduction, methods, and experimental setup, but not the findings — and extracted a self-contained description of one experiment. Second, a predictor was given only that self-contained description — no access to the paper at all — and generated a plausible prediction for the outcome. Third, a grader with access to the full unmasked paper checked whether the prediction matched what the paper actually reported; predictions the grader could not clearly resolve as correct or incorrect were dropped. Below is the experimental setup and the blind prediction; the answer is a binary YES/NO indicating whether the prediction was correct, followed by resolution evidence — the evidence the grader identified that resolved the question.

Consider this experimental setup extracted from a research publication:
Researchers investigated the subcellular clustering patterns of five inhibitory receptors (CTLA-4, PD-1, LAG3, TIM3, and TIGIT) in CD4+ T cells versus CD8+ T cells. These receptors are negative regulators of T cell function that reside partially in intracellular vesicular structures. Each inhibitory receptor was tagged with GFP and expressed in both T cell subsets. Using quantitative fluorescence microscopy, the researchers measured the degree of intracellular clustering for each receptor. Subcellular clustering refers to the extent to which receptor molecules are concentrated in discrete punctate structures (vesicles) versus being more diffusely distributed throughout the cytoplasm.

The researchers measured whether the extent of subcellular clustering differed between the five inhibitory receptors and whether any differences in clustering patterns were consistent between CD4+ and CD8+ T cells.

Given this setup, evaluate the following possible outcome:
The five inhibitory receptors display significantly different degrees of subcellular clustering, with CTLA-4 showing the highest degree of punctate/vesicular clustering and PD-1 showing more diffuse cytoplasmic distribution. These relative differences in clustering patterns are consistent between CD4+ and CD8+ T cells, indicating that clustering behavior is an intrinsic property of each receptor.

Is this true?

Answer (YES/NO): YES